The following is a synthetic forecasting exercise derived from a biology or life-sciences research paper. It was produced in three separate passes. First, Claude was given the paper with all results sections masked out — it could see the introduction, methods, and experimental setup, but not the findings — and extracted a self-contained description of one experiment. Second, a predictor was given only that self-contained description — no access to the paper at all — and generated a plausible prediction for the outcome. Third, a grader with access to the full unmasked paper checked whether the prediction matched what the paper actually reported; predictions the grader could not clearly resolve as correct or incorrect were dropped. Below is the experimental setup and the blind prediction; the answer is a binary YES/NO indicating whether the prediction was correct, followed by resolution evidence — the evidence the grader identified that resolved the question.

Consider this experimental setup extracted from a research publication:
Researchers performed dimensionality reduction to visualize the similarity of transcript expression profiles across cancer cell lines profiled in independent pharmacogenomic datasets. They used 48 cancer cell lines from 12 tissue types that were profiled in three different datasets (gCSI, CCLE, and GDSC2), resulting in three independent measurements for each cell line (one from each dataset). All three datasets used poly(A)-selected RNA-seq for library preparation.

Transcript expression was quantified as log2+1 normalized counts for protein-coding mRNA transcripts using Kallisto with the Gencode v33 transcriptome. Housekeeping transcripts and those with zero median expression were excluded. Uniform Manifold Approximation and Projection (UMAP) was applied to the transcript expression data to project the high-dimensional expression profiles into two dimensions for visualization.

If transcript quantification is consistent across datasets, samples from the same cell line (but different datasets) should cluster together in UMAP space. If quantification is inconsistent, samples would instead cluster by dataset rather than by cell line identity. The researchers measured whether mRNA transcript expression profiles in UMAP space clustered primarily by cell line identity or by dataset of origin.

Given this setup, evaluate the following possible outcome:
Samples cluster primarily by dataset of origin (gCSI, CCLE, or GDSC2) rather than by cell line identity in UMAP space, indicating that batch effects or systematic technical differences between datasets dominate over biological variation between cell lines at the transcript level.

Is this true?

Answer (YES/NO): NO